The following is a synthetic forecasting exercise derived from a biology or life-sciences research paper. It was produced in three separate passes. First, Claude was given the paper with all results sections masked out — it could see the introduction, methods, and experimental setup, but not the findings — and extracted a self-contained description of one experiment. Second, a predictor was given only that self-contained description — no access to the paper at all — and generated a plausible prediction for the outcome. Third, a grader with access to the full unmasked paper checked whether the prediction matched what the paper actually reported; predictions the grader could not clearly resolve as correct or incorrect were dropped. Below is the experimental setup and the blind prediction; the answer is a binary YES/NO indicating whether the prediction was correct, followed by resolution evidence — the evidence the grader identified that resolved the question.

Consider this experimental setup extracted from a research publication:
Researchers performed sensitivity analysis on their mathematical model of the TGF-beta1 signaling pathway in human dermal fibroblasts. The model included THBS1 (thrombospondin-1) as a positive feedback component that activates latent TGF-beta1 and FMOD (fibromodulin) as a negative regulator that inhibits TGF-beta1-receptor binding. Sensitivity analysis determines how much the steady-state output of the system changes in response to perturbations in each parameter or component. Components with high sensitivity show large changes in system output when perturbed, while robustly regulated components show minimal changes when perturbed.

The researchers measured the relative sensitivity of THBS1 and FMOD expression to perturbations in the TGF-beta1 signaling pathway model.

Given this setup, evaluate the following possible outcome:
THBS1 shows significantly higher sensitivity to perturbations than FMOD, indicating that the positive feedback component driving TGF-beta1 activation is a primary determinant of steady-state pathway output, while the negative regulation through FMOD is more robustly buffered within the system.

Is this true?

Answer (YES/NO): YES